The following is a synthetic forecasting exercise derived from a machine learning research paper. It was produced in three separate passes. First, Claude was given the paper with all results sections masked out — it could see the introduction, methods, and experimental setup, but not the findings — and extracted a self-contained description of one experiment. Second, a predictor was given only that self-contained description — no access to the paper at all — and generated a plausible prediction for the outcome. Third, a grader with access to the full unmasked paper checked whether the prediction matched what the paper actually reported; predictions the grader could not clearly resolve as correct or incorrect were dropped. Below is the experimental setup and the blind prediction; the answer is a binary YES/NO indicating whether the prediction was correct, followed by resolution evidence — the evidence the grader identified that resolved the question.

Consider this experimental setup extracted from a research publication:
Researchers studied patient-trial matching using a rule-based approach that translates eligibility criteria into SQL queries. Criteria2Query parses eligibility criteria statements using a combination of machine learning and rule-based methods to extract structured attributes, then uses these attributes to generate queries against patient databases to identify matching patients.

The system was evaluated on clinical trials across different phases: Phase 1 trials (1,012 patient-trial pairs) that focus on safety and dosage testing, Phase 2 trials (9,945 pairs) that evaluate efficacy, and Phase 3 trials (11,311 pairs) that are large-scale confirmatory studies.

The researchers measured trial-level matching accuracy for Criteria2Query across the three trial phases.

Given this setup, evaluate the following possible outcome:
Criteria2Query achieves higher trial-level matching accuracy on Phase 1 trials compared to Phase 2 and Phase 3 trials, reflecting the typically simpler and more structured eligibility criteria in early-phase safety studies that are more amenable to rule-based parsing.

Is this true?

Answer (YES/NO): NO